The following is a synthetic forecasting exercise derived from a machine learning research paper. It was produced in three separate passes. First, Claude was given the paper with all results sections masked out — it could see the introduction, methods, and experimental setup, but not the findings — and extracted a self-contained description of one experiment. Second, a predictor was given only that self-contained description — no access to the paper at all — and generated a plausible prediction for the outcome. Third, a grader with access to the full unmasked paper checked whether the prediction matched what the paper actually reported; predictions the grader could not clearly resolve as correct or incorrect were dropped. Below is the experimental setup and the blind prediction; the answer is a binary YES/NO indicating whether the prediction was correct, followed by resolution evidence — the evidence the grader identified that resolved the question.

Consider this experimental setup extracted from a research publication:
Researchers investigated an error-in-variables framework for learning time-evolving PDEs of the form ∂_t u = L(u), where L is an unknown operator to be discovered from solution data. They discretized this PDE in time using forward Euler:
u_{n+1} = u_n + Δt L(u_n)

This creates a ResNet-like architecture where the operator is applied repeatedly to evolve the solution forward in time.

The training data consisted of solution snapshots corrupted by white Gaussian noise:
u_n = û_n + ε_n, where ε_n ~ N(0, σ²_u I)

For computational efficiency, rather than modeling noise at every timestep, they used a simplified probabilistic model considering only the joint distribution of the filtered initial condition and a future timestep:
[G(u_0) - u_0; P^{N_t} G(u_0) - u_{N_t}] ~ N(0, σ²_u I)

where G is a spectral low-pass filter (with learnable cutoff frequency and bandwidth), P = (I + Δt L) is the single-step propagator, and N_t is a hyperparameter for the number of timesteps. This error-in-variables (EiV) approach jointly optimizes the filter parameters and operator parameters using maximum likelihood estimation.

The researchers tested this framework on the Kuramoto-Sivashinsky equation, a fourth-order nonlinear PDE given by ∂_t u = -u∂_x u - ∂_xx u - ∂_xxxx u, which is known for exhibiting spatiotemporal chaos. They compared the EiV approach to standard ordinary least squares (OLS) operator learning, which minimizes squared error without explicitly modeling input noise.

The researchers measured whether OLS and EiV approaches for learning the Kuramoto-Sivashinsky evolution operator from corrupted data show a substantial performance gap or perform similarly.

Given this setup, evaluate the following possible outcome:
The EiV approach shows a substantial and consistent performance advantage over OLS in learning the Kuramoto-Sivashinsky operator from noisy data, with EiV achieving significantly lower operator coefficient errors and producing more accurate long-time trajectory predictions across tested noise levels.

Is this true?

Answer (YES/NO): NO